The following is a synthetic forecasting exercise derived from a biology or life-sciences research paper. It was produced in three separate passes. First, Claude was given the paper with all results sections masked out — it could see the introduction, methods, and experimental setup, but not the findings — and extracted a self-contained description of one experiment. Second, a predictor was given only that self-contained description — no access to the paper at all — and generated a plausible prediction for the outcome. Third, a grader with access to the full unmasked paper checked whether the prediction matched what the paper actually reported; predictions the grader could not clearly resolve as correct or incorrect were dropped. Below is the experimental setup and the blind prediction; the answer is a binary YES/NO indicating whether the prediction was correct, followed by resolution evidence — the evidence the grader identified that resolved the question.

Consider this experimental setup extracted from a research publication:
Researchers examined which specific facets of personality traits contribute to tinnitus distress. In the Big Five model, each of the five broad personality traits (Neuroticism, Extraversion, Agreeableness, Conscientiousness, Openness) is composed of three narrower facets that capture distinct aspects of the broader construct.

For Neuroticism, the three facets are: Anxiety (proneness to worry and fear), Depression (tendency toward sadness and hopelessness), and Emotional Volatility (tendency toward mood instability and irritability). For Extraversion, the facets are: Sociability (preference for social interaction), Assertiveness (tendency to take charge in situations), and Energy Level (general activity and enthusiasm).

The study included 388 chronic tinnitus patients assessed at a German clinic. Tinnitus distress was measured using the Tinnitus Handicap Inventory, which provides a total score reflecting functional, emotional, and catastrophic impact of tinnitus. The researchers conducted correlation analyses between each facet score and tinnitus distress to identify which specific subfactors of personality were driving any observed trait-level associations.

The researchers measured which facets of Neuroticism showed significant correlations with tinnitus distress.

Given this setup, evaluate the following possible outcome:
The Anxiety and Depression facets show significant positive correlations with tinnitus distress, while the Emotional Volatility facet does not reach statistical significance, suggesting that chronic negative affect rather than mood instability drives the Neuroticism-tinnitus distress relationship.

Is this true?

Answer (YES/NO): NO